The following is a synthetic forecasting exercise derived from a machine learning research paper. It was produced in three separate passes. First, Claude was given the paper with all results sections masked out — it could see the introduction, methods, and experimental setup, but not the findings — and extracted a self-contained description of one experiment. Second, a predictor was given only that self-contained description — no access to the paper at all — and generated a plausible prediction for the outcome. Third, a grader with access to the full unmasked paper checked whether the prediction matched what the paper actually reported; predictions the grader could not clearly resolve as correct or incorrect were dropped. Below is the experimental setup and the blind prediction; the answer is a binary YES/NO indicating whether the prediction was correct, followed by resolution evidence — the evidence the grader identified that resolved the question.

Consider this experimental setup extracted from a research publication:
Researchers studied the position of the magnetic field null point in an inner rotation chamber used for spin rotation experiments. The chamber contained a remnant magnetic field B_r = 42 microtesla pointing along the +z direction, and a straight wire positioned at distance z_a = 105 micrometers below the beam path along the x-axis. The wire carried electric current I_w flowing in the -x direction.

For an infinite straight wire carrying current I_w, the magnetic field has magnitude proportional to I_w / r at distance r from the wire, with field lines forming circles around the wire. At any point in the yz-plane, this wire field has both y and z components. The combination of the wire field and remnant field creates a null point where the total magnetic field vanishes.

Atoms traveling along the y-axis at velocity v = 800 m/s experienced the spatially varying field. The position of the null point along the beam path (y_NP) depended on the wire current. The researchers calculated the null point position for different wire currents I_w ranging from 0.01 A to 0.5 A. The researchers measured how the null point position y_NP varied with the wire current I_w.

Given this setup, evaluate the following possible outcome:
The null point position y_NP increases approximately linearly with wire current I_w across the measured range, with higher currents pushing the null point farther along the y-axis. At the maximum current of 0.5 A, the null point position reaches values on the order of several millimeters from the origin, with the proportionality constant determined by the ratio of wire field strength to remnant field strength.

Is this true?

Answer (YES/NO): YES